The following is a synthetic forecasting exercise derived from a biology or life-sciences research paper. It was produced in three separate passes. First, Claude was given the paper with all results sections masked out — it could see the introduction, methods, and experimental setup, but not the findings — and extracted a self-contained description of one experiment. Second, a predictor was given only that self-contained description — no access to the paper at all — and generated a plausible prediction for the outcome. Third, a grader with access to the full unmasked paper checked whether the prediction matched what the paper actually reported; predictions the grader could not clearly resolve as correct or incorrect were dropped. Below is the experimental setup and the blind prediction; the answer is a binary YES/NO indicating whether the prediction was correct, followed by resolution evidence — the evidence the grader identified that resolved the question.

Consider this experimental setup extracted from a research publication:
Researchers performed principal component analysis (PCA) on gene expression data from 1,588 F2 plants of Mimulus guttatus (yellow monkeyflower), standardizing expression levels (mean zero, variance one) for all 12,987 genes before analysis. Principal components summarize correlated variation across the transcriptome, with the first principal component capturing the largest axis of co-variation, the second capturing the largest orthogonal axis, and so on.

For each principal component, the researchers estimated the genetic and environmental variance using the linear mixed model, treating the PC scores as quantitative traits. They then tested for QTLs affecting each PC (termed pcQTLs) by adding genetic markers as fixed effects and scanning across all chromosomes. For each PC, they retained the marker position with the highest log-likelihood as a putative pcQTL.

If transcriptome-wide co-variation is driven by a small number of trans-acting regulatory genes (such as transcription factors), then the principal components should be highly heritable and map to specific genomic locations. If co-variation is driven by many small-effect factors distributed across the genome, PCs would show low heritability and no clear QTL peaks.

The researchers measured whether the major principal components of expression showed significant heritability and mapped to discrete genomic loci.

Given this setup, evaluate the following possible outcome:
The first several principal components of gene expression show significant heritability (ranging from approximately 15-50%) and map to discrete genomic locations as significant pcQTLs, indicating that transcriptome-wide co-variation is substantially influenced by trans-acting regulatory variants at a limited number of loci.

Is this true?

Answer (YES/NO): YES